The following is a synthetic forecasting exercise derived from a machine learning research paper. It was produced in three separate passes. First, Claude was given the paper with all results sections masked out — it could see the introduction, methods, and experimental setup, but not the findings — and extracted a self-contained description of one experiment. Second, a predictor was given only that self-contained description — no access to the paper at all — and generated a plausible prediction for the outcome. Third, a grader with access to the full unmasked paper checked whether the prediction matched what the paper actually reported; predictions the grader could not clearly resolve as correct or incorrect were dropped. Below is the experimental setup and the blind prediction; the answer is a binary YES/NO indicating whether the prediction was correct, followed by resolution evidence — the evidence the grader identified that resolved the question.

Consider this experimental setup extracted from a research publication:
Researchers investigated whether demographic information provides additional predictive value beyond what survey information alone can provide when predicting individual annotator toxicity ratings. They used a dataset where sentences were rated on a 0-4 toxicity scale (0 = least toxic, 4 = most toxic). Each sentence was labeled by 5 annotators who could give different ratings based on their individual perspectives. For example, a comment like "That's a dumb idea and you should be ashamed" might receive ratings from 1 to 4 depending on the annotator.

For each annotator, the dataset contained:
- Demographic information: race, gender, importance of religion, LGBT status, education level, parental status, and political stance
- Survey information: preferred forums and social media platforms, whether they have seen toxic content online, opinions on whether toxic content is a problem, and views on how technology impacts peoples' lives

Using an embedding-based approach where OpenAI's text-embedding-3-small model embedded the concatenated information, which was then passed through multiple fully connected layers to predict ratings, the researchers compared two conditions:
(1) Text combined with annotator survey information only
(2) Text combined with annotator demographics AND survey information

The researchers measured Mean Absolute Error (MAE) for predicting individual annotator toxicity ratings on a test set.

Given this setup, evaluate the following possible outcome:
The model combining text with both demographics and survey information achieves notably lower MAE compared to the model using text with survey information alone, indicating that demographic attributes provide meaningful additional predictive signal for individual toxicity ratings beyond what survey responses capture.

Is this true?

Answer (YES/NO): NO